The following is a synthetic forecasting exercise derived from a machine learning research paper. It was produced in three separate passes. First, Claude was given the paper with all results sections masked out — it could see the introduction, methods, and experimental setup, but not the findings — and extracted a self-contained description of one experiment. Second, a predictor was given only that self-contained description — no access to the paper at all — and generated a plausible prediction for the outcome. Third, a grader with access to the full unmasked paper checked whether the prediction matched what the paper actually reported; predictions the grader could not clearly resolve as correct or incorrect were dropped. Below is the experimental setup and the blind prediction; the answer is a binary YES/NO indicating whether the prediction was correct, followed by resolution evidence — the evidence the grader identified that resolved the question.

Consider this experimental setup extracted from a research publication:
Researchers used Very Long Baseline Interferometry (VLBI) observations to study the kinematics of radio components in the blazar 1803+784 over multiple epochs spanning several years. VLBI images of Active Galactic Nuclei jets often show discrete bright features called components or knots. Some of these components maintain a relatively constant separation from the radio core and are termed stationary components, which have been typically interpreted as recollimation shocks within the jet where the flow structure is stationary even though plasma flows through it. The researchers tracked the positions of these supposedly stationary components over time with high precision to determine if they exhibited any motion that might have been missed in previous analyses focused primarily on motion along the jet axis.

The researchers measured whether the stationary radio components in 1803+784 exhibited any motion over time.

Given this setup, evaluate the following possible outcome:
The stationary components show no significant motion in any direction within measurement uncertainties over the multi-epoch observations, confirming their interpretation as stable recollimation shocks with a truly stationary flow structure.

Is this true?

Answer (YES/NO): NO